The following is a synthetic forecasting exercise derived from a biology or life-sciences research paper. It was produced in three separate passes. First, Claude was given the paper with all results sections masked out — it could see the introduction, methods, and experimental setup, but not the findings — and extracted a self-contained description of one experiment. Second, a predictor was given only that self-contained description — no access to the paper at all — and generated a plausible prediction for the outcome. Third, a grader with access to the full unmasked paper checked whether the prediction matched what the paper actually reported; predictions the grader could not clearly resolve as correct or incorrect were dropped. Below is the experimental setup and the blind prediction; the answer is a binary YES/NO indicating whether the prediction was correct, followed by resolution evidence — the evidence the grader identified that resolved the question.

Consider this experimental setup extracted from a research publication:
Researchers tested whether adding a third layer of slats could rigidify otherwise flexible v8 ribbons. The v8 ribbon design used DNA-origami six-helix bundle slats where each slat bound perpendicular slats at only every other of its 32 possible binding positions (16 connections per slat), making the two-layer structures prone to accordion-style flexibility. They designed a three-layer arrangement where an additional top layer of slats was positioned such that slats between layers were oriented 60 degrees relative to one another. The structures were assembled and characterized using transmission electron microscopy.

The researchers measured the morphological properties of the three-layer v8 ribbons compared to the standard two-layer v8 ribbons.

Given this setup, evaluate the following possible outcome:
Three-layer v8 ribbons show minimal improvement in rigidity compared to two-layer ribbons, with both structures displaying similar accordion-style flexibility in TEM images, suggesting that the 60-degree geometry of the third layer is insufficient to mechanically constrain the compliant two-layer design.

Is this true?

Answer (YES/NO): NO